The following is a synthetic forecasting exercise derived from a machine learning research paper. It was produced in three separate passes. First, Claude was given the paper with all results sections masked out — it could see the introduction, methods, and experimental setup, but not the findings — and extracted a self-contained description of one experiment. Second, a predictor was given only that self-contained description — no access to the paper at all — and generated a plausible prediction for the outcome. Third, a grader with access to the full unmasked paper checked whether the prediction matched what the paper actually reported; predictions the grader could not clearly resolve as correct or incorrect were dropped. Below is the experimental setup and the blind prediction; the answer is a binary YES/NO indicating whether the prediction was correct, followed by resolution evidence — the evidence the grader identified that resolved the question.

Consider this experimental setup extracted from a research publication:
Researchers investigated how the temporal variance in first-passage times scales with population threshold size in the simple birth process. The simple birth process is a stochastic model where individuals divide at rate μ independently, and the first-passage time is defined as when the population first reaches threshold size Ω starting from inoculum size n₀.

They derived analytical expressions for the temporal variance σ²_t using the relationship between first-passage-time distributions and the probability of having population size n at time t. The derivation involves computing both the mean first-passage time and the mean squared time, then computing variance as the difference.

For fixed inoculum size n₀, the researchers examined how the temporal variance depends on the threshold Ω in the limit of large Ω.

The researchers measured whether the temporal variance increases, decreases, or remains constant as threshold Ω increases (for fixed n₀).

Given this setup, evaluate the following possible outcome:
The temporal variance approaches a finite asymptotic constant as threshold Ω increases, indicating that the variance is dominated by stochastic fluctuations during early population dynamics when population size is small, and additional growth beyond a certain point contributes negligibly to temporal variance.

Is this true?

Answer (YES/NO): YES